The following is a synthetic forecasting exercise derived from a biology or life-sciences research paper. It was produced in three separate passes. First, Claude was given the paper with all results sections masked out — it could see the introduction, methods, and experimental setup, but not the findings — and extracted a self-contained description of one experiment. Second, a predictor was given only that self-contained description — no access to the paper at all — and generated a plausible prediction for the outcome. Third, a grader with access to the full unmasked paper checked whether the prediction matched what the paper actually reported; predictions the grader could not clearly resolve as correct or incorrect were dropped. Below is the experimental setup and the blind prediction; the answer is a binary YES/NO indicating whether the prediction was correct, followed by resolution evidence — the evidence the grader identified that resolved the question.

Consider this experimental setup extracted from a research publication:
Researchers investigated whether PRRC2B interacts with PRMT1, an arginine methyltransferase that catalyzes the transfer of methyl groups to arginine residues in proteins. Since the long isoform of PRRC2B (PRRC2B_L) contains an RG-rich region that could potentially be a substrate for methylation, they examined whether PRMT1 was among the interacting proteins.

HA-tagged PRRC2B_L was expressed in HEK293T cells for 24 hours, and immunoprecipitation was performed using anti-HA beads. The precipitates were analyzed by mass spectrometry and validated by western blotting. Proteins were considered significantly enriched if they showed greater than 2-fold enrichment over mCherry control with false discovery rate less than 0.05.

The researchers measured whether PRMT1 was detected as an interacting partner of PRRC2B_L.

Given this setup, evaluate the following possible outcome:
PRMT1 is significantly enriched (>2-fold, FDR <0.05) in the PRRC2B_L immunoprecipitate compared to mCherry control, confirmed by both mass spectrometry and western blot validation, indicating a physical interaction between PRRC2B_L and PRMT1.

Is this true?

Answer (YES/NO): YES